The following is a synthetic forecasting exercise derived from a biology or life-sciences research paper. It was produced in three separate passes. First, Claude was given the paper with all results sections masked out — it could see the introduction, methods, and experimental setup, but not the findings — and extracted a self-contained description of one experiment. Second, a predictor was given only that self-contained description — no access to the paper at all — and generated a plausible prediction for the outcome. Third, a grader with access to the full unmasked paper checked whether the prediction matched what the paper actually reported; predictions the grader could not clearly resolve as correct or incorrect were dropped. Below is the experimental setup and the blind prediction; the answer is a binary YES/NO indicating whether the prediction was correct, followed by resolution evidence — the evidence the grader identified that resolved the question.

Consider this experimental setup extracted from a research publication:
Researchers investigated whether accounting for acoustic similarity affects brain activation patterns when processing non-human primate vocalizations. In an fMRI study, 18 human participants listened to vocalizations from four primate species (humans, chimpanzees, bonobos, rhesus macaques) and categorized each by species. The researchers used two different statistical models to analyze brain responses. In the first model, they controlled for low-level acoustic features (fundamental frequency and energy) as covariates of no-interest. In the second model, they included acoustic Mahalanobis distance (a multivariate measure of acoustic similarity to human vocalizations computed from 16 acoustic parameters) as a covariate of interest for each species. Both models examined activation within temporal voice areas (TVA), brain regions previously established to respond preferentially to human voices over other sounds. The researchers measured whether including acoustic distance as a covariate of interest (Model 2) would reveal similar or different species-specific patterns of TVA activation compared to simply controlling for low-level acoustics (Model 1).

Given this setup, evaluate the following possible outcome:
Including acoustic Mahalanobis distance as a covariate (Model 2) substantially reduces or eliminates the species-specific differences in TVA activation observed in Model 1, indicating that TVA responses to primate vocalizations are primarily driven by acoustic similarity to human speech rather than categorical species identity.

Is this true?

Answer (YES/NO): NO